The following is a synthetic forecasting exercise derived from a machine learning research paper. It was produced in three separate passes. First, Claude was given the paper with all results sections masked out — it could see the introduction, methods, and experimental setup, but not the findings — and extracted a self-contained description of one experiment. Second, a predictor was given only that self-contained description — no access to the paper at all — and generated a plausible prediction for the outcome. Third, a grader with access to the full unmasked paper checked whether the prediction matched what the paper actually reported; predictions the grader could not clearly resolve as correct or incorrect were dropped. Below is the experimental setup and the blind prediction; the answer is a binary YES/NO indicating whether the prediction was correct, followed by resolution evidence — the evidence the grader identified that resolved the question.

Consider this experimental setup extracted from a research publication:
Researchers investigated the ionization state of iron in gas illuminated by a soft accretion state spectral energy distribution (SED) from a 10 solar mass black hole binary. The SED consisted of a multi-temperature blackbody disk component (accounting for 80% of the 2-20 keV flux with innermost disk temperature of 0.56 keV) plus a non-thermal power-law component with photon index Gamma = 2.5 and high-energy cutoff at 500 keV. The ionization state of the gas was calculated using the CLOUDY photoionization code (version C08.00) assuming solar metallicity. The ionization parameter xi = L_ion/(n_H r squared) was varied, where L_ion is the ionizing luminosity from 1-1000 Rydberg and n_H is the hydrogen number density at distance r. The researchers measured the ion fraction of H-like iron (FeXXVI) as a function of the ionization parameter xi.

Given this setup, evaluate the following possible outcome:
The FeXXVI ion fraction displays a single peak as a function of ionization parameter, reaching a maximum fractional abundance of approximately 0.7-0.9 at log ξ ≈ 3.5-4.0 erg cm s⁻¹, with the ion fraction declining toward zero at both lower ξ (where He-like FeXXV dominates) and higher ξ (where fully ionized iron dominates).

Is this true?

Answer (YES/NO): NO